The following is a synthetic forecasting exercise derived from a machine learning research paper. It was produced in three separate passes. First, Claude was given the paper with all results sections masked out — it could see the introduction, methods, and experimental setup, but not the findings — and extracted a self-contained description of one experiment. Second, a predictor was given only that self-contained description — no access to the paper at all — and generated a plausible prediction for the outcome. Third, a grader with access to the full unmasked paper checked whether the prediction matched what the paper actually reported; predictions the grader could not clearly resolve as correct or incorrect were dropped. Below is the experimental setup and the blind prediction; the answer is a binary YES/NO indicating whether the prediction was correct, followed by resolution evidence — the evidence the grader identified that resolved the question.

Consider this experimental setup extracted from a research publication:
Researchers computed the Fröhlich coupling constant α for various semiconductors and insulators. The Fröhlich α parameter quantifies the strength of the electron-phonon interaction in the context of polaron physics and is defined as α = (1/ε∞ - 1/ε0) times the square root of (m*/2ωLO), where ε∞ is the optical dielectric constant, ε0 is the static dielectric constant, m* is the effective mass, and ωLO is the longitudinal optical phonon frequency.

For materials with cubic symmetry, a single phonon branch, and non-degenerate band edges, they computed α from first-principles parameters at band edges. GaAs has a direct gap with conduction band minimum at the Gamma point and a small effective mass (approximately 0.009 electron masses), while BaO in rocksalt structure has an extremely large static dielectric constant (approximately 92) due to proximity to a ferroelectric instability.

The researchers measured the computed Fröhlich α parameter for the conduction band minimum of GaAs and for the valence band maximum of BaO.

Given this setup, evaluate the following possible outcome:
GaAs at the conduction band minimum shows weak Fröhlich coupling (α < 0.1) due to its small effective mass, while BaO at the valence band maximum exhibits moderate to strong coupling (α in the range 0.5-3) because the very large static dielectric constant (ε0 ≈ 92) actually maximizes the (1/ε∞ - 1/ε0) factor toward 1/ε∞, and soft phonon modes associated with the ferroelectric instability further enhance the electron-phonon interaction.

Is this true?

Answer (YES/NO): NO